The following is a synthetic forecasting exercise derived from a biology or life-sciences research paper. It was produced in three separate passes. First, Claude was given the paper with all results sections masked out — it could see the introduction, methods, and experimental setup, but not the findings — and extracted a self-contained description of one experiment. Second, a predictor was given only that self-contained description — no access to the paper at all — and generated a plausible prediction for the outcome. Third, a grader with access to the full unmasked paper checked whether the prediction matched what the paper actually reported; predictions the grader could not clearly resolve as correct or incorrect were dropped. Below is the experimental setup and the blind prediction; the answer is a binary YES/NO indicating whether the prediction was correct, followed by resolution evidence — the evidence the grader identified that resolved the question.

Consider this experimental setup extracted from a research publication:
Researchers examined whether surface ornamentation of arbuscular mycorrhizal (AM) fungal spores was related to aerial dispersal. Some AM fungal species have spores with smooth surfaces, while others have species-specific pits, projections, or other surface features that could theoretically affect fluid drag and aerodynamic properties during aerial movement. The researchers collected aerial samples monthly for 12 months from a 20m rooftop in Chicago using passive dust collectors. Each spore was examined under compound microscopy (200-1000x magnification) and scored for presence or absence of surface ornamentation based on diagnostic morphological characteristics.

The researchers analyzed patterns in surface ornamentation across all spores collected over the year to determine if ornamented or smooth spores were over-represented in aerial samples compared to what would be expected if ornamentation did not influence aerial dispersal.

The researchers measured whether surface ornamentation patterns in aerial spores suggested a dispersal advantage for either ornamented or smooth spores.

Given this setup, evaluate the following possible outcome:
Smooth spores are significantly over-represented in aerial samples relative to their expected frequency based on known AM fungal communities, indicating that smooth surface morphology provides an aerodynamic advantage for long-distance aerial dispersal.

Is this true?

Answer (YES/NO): NO